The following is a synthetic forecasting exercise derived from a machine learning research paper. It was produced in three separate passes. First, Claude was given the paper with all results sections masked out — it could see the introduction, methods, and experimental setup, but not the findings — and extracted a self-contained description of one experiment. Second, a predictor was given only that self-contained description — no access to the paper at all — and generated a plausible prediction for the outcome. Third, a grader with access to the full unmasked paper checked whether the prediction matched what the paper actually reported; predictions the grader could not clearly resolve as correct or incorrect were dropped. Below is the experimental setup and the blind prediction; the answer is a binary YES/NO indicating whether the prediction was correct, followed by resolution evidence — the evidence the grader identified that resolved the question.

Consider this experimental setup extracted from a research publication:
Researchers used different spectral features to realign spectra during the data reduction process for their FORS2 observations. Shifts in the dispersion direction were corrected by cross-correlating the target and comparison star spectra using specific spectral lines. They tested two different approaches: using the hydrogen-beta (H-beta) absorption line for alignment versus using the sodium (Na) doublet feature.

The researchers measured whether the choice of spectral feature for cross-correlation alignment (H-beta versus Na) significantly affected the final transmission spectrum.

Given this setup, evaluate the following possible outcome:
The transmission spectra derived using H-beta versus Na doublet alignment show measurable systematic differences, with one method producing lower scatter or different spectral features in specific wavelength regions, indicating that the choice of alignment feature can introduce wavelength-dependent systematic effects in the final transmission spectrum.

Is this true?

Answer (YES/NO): NO